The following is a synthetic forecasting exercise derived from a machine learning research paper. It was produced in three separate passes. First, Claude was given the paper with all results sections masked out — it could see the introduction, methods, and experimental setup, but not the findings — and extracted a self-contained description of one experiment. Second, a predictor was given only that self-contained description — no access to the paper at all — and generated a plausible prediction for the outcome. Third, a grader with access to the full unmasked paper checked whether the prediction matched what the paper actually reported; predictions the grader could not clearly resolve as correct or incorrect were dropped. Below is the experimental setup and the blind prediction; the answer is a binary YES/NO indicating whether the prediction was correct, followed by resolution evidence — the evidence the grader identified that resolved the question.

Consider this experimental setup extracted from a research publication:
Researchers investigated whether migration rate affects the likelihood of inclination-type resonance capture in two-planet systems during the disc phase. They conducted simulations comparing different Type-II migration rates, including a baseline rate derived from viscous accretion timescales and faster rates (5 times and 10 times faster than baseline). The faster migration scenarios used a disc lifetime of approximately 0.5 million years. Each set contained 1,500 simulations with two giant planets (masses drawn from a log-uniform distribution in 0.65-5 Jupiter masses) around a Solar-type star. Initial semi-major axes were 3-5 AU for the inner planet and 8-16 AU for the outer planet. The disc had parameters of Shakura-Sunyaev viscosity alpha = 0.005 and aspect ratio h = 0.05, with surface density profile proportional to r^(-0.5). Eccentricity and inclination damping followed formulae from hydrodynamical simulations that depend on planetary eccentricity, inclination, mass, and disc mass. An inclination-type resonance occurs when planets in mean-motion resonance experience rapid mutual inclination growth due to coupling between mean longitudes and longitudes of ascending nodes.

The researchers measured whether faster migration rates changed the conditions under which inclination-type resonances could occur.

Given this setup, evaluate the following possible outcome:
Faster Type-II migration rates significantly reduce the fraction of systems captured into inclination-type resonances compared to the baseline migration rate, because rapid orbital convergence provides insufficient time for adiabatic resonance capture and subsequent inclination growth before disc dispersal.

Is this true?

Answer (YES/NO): NO